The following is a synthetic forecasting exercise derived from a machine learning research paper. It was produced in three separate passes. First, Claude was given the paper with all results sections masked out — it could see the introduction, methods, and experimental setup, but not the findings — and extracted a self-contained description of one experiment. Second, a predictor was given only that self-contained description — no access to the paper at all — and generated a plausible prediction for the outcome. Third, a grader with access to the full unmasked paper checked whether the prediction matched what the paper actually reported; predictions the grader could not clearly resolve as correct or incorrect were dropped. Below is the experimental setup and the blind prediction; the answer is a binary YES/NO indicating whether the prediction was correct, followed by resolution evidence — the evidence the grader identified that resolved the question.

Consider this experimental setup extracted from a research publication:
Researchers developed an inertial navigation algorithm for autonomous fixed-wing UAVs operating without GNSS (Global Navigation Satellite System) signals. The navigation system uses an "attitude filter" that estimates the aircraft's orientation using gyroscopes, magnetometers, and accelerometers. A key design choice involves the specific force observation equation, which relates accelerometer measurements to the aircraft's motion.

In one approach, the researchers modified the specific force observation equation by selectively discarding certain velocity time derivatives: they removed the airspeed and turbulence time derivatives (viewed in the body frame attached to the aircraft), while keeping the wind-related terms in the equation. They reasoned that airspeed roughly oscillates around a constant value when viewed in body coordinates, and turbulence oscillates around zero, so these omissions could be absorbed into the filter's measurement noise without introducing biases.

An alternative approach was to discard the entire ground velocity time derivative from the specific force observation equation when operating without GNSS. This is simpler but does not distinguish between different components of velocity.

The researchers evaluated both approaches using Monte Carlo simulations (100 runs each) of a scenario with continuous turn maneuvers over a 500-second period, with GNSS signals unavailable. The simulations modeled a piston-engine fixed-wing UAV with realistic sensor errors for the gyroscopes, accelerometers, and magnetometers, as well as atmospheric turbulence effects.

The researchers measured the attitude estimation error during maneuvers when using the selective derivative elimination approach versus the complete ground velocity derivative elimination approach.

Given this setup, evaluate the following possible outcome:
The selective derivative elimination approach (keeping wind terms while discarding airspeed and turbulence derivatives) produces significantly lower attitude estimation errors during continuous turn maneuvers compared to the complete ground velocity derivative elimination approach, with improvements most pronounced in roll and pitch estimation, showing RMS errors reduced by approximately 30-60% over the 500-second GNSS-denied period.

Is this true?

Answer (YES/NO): NO